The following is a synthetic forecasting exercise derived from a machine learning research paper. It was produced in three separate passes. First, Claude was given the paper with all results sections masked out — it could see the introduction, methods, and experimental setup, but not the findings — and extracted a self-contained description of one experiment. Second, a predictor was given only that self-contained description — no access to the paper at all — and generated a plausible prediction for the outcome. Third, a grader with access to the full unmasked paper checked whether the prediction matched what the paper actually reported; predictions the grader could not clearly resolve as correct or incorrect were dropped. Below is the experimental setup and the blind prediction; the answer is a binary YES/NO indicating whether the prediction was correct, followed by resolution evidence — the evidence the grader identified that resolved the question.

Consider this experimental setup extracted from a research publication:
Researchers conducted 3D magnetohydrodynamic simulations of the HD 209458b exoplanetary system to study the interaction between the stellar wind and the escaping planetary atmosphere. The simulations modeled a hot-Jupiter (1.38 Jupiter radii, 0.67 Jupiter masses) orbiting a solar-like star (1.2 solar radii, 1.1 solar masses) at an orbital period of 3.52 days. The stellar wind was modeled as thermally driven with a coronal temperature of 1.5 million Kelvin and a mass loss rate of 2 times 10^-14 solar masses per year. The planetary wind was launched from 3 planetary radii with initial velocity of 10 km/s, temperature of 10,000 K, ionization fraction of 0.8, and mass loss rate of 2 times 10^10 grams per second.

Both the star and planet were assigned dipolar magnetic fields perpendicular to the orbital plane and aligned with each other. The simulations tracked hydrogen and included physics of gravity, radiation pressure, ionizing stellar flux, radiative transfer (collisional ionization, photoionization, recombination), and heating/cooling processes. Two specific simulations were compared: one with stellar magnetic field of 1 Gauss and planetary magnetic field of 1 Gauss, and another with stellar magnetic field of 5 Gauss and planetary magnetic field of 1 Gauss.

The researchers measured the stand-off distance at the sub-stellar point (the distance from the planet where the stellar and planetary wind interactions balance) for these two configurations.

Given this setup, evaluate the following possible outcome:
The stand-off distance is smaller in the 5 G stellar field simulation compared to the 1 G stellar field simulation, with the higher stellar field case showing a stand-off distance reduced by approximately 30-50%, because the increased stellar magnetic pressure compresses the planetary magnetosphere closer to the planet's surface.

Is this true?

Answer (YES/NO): YES